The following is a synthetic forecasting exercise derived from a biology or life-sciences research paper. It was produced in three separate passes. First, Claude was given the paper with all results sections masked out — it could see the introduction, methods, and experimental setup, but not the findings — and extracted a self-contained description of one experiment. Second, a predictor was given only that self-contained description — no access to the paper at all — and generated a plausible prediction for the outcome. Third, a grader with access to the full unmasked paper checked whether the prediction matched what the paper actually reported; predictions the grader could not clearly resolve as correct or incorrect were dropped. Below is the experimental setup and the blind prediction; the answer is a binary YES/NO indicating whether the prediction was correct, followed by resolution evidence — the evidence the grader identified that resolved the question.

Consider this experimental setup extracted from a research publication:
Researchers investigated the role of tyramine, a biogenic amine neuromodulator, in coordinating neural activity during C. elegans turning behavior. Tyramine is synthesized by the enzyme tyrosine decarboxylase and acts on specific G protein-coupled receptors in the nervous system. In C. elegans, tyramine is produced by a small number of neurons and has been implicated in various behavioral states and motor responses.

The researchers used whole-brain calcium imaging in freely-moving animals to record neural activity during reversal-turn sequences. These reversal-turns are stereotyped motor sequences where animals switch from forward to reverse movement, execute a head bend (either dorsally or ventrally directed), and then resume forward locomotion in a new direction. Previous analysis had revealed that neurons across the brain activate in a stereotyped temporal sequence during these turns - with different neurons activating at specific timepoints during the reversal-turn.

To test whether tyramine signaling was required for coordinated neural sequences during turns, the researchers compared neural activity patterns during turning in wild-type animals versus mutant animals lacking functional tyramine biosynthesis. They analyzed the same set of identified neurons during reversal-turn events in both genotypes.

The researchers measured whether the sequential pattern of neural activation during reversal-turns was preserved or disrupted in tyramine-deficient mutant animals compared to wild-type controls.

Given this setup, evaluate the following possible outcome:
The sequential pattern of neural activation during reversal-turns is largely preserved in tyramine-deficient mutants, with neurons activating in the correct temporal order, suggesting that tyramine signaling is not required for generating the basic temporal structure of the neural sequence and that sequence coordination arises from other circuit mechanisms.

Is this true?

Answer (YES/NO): NO